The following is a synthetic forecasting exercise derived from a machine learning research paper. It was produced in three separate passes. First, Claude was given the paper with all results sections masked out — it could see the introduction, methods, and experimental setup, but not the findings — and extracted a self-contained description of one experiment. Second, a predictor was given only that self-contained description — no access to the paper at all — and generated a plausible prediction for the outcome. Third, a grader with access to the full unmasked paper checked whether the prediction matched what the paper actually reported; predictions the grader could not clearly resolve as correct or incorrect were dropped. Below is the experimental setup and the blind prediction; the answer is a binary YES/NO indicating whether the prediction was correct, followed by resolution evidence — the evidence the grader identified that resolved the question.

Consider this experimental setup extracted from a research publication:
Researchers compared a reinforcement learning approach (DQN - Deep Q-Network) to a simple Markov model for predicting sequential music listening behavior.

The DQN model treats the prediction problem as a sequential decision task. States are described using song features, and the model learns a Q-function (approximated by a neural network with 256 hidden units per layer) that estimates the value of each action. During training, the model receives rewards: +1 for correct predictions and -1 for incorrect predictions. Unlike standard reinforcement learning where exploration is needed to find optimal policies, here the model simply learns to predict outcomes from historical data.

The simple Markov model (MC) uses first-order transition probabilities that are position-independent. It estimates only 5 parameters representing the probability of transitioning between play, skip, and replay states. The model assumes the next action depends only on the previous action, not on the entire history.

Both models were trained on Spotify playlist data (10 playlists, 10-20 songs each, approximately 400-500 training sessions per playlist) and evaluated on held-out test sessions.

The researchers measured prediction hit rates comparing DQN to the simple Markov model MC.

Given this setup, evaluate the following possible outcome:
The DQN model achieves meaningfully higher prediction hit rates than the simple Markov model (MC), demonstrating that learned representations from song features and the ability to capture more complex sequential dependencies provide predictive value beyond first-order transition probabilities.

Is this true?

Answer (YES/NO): NO